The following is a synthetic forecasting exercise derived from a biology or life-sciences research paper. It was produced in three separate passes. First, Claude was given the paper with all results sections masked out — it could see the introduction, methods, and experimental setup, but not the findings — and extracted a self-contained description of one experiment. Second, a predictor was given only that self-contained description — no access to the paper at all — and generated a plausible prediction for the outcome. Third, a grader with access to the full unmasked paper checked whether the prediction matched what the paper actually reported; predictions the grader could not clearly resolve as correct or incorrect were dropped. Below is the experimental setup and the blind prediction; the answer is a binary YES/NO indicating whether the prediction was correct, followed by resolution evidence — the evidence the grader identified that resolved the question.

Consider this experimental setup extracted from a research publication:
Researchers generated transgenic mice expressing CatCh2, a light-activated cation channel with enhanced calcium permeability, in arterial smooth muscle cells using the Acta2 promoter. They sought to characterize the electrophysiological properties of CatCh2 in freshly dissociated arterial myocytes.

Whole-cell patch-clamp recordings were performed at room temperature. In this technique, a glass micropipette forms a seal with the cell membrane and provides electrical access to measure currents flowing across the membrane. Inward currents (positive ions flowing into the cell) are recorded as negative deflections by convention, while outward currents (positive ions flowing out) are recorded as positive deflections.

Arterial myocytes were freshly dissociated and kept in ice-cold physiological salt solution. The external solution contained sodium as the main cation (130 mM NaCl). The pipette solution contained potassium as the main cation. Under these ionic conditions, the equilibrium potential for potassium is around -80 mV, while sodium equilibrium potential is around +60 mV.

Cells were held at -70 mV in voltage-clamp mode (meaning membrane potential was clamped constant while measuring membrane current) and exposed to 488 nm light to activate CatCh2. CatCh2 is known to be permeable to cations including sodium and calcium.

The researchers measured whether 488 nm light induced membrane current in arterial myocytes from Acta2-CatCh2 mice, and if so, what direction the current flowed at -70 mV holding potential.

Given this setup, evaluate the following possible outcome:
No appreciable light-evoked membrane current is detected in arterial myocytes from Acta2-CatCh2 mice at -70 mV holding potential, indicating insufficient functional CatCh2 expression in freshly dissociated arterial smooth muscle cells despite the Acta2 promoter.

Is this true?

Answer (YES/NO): NO